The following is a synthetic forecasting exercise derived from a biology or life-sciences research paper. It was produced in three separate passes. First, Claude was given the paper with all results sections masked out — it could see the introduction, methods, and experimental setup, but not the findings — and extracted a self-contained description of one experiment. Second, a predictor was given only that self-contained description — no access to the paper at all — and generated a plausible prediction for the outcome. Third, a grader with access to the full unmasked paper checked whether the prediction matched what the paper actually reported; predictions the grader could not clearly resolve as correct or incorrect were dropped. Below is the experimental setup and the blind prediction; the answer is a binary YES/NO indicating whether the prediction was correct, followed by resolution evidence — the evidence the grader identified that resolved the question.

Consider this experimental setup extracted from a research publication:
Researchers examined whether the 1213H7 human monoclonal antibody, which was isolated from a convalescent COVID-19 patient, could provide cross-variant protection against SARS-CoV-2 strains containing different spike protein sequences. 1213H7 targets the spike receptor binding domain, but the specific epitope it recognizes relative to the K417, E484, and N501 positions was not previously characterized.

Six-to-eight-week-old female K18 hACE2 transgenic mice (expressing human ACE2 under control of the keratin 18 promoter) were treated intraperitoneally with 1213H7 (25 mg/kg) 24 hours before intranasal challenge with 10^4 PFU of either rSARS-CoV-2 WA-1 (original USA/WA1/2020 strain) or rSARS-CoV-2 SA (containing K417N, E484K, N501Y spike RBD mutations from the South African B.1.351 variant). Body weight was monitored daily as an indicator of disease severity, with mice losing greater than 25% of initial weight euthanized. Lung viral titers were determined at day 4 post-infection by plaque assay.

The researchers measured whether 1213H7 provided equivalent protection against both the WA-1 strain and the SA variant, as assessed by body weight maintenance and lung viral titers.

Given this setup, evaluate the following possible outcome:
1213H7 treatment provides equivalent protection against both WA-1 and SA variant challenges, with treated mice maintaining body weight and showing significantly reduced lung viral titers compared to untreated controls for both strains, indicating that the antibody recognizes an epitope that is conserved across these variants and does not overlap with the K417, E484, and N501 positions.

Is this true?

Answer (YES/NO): YES